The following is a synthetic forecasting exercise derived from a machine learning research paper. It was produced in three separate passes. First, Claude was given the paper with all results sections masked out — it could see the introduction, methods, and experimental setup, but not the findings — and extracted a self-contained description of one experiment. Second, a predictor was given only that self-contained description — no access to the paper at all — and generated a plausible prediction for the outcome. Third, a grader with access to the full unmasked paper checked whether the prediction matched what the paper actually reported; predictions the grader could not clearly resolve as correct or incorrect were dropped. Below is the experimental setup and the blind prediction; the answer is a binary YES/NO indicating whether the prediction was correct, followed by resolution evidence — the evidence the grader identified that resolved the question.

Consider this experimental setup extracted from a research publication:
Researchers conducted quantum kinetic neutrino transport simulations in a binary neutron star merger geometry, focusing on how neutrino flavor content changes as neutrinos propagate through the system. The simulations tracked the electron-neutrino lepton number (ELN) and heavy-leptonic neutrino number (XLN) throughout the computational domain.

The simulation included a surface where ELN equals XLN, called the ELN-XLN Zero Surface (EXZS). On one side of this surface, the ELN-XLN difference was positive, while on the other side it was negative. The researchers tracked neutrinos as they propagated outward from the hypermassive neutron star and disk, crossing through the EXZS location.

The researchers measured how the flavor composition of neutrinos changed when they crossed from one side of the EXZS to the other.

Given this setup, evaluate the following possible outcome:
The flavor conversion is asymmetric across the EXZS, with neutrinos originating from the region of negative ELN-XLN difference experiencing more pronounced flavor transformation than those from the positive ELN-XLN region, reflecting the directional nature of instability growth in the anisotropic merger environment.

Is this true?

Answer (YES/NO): NO